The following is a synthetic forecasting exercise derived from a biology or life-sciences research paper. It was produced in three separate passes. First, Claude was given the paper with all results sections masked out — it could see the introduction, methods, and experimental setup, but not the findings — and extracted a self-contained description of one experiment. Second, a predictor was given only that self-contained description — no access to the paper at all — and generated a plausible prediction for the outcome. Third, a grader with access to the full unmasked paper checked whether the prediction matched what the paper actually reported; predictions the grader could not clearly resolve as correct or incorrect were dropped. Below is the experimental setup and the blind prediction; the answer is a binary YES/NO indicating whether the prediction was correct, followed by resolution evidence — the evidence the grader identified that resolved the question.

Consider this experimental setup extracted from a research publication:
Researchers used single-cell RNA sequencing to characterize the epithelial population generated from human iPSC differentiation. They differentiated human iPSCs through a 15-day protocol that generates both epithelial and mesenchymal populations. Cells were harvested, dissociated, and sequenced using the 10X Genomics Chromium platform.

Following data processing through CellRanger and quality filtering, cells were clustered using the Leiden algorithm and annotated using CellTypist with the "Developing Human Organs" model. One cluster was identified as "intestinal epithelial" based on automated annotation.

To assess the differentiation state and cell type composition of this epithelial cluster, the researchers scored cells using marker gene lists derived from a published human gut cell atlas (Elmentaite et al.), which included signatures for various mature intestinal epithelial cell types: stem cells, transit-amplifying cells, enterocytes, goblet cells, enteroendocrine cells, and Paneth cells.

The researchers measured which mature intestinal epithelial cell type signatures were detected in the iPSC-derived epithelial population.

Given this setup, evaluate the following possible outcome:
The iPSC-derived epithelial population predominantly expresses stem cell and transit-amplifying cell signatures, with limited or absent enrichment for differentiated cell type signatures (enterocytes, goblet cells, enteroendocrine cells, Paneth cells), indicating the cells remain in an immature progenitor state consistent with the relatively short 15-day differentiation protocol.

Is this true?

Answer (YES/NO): YES